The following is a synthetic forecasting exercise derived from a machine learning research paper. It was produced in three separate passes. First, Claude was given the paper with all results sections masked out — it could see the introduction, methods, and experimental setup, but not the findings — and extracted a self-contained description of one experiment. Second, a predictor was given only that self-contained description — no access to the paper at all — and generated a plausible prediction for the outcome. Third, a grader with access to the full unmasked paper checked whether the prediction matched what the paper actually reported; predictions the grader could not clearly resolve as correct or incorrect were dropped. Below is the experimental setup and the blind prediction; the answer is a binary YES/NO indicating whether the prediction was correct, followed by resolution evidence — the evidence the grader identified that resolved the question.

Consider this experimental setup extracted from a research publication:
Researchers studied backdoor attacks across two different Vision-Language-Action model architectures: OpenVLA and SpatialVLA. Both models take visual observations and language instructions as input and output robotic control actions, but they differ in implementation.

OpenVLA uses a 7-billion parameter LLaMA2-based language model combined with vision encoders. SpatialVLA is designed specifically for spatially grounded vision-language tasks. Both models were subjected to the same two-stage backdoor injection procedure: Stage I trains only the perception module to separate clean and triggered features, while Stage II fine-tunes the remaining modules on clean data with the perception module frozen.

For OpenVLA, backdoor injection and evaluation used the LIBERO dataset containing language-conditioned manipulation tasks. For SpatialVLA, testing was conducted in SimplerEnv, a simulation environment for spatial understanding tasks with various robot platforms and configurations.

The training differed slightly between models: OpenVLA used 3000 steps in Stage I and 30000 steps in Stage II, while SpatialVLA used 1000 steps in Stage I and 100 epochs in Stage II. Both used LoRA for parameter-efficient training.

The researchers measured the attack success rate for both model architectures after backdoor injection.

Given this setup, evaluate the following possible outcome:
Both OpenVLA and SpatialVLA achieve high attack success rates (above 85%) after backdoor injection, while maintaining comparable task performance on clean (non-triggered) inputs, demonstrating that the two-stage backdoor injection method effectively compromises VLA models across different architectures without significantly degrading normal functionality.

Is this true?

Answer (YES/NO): YES